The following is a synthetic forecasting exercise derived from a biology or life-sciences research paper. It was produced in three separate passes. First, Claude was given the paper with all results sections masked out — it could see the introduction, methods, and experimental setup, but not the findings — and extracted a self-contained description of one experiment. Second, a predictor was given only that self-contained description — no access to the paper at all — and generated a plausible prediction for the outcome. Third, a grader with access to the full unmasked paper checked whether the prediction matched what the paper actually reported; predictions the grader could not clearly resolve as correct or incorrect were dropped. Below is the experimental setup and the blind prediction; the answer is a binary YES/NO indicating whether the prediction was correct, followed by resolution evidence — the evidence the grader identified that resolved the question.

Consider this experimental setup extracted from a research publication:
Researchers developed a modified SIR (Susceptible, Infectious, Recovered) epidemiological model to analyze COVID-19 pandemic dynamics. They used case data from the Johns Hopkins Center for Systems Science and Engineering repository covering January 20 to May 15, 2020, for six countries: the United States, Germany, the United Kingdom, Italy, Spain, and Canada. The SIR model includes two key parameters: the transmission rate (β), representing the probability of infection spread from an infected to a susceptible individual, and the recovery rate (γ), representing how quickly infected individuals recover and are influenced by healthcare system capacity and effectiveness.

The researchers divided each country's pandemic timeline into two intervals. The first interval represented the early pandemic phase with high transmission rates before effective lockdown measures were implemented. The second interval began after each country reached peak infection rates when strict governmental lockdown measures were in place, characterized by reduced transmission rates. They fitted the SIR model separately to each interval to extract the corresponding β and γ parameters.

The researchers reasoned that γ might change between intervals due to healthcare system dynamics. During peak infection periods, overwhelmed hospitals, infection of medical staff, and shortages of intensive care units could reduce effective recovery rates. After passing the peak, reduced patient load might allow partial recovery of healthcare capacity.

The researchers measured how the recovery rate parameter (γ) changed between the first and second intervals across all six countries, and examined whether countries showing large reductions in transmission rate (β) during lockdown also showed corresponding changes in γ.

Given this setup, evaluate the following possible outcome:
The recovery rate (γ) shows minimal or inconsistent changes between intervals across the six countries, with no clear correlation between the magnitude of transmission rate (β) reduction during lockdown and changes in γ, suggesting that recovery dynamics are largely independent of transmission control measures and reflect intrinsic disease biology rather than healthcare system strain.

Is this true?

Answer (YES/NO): NO